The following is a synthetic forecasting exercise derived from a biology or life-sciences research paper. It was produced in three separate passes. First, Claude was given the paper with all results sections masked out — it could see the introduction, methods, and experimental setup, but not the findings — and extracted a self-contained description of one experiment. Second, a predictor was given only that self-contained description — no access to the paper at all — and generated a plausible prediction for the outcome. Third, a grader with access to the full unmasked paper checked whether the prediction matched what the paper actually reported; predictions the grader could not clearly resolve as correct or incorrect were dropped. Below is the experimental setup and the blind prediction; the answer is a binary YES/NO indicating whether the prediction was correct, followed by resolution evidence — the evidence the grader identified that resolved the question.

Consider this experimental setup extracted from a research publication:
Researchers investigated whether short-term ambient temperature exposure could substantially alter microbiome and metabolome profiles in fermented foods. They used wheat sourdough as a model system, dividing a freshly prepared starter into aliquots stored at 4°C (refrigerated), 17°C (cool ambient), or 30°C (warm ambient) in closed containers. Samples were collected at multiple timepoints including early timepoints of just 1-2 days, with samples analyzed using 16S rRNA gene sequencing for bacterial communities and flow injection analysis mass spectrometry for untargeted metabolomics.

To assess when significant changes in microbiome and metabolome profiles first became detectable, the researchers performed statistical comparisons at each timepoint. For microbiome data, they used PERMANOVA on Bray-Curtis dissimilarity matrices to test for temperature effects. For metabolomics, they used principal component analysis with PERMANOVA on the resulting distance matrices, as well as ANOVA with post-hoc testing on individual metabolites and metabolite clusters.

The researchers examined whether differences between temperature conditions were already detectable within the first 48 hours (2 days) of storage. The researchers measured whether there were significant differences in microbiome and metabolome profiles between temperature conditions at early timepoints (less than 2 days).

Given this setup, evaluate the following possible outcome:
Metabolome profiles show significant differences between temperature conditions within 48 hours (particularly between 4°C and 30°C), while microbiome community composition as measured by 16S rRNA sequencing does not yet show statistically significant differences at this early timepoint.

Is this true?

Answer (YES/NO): NO